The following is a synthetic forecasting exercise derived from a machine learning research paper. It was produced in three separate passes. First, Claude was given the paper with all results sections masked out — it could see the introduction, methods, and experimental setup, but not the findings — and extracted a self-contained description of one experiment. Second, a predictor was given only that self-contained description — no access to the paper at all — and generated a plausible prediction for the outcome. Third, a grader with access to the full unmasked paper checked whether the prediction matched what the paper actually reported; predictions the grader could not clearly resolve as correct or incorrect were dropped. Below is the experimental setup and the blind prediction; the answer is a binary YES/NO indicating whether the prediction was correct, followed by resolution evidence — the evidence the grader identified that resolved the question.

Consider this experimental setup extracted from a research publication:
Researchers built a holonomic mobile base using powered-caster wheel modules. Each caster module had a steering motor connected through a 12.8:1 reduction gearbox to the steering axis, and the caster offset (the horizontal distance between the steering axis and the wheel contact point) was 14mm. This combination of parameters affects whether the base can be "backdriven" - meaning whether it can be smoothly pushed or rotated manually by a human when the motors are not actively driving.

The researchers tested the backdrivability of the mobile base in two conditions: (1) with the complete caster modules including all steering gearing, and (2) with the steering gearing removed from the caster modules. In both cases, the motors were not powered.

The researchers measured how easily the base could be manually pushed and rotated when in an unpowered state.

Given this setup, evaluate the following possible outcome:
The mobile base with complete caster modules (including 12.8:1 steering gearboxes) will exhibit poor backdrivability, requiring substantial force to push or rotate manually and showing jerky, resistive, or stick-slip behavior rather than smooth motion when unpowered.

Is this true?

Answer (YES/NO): YES